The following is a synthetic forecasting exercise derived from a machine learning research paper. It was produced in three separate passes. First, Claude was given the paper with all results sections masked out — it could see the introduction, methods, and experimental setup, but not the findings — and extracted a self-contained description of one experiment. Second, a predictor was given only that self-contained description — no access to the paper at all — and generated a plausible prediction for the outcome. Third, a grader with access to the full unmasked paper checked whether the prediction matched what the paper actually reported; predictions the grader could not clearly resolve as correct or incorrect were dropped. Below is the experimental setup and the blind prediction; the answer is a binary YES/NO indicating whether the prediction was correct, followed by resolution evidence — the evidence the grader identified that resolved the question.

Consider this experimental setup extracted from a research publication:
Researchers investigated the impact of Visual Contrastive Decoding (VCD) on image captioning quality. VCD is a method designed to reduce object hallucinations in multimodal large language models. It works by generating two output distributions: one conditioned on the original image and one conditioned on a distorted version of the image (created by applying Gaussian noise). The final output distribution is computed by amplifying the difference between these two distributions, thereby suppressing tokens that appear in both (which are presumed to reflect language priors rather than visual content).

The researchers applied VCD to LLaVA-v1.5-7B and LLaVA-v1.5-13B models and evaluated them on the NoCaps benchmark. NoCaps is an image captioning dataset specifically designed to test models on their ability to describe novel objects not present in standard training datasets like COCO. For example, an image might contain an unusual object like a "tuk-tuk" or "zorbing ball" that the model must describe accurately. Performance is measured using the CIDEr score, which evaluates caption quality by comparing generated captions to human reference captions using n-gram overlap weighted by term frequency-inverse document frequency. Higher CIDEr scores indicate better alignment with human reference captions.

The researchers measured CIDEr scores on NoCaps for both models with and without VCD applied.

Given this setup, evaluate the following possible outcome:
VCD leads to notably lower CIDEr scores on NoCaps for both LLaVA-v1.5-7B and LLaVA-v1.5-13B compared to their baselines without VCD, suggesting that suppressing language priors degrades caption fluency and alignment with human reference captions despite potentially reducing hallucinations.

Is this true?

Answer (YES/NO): YES